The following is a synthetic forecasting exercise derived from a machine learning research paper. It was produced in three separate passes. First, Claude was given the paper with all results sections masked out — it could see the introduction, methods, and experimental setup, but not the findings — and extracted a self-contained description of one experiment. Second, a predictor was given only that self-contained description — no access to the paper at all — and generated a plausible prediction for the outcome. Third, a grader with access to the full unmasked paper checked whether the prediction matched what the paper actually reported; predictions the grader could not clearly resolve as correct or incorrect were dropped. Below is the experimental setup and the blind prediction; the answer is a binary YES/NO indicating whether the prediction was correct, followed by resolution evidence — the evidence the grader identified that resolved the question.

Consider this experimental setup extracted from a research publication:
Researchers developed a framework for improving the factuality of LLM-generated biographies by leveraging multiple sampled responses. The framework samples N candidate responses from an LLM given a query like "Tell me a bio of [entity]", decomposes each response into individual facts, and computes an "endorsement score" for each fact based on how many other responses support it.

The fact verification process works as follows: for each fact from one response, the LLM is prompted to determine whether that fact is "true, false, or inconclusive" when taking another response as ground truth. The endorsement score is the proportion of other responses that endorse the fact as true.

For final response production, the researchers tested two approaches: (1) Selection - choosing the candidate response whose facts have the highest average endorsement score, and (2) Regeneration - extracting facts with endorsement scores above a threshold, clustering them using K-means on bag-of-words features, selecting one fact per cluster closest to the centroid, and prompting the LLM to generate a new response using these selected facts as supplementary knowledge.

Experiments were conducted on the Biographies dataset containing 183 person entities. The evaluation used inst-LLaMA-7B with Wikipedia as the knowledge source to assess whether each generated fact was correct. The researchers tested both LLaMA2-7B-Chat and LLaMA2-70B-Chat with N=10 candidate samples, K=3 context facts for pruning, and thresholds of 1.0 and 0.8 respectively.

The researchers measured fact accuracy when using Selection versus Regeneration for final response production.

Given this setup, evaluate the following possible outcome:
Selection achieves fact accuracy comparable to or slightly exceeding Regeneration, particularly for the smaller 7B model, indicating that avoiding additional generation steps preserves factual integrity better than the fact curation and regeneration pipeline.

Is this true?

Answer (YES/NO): NO